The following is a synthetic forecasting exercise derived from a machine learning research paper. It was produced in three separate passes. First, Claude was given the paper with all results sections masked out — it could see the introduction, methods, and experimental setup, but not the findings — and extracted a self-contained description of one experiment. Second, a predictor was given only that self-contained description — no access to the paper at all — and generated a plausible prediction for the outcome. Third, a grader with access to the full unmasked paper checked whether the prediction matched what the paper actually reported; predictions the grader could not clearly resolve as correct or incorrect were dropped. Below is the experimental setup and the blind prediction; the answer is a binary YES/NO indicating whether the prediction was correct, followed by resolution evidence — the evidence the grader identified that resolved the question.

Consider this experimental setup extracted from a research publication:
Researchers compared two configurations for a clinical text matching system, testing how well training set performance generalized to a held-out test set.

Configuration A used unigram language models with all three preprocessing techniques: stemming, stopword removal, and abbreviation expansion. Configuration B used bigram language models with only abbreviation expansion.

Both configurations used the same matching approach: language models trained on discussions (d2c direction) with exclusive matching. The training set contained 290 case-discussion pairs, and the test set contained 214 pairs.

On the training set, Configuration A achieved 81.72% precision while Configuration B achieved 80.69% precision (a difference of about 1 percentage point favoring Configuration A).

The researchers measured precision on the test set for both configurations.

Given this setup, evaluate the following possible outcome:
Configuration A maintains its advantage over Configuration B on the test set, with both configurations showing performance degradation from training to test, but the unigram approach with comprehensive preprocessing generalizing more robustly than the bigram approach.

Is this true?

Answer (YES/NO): NO